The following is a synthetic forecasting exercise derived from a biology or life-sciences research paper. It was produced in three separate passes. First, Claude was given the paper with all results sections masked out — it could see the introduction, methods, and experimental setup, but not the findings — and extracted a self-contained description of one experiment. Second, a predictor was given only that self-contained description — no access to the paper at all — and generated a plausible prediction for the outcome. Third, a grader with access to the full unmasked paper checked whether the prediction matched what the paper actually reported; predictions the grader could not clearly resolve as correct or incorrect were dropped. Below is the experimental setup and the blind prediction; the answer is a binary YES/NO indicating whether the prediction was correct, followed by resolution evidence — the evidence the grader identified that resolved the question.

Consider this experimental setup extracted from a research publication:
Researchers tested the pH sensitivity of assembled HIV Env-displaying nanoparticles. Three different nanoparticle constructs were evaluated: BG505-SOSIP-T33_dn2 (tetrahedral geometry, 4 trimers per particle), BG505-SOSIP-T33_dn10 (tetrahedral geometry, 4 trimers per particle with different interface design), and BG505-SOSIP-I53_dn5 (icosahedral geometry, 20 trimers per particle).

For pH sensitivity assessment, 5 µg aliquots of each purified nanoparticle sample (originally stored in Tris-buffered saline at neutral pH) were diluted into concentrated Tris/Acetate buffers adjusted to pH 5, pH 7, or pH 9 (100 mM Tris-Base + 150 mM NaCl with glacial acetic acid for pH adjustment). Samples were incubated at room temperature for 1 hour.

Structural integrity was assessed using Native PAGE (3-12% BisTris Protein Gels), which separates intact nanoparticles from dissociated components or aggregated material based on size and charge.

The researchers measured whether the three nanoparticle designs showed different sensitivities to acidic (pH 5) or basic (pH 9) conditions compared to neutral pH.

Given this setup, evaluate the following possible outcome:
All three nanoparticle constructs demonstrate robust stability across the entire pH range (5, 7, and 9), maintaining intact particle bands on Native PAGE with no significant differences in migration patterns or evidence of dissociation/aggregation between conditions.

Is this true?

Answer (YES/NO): NO